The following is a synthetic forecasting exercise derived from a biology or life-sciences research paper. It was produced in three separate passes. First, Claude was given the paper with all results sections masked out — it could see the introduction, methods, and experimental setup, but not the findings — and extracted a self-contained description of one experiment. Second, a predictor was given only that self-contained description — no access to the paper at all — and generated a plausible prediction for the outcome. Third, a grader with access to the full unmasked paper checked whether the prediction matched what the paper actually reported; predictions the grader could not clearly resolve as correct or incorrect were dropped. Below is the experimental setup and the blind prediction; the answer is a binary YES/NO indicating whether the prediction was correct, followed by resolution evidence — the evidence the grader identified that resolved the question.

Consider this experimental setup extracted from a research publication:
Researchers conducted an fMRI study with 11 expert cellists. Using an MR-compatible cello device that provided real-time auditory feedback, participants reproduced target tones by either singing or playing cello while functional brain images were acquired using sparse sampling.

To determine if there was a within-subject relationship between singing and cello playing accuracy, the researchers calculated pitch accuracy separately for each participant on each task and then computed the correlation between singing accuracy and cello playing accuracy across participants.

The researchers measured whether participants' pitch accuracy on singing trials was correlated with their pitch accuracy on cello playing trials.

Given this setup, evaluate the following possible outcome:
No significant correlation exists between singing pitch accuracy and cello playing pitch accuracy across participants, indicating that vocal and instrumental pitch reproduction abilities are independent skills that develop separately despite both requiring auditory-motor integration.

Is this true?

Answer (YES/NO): YES